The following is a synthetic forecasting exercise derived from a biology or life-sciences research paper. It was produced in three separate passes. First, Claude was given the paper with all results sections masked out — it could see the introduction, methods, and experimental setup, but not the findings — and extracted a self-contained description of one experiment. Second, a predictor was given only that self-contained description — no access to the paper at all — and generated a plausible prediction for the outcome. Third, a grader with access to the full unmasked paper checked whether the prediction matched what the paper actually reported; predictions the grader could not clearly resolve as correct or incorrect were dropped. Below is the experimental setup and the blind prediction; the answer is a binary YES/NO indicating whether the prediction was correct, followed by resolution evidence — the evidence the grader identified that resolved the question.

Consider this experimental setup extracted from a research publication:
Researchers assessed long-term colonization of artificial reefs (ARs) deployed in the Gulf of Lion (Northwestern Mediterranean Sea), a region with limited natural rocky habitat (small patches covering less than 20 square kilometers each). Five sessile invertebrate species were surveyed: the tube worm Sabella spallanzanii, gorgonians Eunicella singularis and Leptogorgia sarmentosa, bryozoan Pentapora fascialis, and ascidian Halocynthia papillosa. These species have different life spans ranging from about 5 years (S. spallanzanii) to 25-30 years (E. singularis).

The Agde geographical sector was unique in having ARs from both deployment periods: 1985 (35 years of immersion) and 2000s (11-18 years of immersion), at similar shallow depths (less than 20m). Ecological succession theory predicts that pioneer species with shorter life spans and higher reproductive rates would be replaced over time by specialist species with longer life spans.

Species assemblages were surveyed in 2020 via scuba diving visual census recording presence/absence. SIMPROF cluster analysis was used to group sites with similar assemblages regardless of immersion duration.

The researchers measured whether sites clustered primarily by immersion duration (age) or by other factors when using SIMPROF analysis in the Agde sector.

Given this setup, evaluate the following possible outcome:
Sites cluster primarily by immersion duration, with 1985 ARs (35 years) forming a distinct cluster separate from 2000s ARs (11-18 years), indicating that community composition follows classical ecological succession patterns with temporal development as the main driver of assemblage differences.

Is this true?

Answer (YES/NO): NO